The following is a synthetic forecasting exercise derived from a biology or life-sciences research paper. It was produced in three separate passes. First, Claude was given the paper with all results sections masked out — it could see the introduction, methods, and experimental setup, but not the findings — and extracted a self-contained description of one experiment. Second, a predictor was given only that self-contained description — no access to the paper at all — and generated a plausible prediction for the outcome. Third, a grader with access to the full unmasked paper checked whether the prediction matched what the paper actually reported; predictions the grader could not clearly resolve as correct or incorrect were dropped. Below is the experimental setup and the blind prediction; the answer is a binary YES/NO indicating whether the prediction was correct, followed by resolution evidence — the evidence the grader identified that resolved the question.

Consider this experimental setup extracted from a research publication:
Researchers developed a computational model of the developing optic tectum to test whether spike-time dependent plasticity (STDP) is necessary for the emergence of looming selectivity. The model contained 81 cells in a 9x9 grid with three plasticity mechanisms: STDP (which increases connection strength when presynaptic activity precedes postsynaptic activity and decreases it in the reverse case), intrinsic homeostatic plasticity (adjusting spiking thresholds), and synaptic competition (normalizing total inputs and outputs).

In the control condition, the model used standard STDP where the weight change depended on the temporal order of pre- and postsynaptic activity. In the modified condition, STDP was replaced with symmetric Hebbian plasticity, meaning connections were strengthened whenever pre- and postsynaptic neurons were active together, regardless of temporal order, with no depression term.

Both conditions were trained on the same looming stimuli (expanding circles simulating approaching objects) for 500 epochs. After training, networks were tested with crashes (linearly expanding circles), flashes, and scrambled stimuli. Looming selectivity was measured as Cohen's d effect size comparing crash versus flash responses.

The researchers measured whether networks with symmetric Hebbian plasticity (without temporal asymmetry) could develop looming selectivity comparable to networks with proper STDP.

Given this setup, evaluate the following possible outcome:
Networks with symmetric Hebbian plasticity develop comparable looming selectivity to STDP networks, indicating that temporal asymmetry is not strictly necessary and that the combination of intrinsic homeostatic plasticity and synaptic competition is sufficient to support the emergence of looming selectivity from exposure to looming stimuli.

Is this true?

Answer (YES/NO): YES